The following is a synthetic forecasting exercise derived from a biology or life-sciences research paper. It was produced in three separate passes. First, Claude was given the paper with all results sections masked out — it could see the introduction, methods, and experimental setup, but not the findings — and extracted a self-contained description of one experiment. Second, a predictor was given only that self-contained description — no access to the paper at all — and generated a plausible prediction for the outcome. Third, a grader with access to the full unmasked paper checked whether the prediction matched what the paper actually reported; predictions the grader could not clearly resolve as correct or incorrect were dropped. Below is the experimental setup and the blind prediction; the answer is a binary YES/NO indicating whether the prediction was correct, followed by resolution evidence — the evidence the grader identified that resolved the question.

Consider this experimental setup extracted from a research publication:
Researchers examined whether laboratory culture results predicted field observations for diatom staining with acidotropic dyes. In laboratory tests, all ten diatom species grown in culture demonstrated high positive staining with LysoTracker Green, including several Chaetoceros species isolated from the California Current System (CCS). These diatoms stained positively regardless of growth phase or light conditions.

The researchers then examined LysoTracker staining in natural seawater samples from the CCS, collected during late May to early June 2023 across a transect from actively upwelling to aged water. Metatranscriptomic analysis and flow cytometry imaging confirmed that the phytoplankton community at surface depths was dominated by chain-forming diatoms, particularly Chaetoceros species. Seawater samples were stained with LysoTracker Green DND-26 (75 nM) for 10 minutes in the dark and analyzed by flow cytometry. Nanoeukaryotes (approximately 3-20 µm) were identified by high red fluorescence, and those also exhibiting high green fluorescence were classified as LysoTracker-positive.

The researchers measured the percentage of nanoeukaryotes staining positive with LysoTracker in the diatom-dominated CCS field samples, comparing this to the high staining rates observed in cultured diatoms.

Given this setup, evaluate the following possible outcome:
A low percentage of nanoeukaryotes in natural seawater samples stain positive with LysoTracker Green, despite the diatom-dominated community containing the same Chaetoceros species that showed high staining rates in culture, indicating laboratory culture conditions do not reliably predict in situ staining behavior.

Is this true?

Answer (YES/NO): YES